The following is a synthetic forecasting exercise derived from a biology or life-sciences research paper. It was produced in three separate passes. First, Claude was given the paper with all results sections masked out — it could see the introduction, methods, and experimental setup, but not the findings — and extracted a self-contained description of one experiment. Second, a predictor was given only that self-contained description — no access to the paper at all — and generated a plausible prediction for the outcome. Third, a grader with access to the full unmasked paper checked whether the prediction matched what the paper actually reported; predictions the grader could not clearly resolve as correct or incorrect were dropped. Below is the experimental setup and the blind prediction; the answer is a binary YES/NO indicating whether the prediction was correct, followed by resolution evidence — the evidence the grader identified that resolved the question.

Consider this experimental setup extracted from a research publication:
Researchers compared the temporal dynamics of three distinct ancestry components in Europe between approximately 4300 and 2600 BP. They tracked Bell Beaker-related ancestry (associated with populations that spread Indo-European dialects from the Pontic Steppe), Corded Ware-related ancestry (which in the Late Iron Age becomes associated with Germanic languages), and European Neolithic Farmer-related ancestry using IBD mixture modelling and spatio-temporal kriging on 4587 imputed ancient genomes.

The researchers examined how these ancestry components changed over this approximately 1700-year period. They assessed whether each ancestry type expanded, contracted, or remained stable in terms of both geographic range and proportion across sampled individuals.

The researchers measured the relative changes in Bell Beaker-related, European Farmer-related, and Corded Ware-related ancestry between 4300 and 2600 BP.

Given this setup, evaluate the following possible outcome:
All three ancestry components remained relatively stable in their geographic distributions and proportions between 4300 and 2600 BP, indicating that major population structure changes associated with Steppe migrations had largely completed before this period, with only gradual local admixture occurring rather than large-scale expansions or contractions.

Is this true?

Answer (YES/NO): NO